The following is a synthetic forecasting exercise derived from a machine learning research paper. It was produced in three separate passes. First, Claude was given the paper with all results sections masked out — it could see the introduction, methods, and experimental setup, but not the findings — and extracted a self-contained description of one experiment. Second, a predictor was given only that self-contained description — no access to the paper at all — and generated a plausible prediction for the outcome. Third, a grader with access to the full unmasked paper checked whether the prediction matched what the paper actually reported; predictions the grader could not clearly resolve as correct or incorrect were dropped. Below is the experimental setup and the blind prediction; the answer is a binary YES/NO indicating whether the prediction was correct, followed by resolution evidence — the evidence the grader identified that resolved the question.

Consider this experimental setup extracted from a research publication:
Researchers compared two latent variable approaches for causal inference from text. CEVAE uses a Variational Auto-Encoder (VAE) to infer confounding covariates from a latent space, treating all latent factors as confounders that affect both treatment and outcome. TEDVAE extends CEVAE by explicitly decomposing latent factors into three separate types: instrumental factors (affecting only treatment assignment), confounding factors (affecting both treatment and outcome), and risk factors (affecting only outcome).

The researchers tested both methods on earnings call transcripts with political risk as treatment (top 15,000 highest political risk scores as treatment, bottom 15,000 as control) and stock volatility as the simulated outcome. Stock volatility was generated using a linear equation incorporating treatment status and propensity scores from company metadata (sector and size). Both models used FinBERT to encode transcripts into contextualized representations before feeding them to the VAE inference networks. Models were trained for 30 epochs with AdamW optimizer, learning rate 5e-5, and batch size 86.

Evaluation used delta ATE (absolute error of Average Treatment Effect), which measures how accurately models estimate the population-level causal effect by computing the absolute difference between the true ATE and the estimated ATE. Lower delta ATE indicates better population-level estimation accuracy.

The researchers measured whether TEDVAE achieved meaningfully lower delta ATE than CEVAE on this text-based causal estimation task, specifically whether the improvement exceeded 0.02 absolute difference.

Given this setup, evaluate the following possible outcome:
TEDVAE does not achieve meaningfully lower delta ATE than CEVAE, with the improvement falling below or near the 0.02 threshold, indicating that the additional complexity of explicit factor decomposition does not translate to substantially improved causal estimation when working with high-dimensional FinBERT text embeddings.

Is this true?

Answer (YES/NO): NO